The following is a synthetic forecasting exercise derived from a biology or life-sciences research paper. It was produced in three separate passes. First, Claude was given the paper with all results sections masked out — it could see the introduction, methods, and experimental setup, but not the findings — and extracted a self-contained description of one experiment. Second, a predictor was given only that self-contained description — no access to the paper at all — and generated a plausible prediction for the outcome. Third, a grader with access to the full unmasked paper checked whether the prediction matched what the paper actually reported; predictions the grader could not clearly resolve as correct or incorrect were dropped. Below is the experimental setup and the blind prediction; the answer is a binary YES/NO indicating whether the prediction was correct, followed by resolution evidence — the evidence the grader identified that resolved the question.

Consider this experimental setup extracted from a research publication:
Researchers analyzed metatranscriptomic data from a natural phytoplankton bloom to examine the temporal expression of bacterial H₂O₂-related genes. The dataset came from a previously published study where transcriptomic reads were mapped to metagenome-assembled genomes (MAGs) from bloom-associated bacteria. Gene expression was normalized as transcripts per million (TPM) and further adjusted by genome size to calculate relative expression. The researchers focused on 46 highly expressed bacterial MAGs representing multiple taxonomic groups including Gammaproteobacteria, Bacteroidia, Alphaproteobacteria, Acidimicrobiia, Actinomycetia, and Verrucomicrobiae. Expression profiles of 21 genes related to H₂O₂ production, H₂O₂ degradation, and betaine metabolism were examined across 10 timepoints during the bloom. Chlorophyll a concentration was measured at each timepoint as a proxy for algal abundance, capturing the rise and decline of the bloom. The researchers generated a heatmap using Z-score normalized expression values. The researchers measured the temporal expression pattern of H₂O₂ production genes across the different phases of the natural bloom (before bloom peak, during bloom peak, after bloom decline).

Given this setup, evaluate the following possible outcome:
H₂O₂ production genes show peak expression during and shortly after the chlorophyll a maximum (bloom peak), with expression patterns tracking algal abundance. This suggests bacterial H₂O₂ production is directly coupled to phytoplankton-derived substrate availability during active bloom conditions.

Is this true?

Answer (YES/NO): NO